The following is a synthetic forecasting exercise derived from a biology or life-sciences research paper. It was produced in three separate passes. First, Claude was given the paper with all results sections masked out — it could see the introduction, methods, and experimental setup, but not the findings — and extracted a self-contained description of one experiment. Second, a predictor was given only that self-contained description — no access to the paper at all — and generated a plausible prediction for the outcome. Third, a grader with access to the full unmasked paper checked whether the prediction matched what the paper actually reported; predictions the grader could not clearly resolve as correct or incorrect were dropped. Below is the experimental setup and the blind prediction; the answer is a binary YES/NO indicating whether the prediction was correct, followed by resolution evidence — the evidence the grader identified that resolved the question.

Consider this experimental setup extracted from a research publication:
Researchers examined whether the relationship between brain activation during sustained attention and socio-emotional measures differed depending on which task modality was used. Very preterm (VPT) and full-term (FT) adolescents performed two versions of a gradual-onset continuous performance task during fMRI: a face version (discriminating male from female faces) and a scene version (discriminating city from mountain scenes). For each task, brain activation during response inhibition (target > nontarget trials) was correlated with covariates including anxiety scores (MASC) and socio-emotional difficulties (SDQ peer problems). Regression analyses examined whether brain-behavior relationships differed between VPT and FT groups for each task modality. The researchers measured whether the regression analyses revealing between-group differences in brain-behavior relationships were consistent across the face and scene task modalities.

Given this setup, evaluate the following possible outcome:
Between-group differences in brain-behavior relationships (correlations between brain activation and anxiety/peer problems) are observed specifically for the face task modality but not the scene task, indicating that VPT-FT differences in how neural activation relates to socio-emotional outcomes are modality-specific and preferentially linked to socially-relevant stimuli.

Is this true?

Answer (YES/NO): YES